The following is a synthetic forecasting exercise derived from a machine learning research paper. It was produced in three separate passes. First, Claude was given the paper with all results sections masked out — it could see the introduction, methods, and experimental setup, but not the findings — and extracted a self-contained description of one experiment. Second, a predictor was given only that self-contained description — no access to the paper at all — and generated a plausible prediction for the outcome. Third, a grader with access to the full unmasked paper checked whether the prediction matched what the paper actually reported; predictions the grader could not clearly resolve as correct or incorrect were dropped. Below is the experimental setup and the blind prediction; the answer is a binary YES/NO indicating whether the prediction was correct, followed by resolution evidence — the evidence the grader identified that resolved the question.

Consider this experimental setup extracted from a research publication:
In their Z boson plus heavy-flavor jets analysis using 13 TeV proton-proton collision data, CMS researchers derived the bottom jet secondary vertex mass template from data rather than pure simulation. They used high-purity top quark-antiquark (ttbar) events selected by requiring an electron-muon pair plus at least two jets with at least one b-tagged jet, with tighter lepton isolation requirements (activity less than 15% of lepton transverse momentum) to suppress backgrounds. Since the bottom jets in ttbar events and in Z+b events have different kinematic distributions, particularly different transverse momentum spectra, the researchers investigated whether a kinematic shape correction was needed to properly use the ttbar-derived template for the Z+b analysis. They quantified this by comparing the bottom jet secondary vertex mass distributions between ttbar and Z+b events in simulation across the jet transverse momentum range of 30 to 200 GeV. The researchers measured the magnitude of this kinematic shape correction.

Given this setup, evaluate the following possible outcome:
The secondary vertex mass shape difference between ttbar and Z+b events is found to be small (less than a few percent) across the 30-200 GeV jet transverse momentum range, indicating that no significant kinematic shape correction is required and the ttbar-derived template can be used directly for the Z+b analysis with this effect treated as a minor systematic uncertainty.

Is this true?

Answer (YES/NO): NO